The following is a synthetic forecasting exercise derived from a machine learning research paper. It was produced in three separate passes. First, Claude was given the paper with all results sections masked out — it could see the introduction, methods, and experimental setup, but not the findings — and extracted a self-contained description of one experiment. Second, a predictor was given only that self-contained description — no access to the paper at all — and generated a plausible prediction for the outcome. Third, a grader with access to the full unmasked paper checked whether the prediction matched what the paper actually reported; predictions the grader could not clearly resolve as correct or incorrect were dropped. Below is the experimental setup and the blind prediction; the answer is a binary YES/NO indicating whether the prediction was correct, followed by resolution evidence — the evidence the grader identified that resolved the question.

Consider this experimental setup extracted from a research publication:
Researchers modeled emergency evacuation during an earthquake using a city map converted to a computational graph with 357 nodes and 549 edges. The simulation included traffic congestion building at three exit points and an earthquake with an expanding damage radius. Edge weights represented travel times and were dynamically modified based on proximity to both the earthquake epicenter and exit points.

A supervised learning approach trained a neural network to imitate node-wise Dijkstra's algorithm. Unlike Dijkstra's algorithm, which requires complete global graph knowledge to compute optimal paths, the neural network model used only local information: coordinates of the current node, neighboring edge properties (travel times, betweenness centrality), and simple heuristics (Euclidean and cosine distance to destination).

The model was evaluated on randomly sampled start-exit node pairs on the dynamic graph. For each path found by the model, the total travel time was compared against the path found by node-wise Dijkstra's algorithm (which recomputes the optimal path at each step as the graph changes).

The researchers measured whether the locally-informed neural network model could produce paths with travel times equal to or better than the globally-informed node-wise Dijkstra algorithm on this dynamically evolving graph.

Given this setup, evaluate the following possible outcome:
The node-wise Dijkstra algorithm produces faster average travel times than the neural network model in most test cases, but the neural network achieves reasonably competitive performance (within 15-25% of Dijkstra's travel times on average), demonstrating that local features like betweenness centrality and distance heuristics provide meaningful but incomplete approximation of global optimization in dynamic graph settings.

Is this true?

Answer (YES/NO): NO